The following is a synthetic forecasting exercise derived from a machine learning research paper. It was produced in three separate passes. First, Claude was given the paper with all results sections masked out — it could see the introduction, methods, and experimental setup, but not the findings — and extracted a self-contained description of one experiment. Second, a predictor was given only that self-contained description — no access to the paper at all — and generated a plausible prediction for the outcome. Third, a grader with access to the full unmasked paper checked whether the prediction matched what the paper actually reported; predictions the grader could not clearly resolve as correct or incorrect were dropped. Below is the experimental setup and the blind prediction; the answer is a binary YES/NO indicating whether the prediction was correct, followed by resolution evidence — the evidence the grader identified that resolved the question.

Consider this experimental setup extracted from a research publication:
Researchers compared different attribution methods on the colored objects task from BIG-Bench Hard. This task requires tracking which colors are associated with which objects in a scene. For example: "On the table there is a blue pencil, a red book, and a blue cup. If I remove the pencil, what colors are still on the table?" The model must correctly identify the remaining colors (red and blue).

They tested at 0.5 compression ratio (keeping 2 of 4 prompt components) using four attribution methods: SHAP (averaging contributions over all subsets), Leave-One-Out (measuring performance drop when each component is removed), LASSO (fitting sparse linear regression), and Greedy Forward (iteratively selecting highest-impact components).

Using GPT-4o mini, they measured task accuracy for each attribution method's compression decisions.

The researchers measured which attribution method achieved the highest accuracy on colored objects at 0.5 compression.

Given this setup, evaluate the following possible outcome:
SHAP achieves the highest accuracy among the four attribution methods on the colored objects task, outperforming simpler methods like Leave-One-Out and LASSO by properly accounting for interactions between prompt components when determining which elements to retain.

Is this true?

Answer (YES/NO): NO